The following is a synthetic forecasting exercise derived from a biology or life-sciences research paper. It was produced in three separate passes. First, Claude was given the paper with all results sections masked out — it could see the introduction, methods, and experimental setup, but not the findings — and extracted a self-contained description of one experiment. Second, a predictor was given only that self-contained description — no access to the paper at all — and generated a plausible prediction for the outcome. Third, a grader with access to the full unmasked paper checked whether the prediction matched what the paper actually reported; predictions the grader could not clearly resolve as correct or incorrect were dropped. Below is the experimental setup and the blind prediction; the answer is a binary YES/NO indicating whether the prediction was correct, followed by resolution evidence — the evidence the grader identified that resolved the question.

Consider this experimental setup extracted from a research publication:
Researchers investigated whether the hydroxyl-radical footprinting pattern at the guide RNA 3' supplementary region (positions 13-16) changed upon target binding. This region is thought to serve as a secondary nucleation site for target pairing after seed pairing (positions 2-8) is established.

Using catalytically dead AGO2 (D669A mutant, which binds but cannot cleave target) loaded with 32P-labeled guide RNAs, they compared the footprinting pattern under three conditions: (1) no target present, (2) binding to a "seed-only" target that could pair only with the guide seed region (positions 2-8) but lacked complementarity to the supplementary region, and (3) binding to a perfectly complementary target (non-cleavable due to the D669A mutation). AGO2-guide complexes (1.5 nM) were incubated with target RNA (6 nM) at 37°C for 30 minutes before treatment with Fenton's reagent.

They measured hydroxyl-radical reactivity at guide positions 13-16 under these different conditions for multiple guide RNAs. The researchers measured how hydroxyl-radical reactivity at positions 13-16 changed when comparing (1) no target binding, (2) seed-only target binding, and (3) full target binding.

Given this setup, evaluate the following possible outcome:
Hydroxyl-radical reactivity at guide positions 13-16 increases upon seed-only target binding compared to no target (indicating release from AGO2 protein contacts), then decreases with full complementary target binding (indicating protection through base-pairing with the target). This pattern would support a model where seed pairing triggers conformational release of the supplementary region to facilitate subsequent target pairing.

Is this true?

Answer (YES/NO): NO